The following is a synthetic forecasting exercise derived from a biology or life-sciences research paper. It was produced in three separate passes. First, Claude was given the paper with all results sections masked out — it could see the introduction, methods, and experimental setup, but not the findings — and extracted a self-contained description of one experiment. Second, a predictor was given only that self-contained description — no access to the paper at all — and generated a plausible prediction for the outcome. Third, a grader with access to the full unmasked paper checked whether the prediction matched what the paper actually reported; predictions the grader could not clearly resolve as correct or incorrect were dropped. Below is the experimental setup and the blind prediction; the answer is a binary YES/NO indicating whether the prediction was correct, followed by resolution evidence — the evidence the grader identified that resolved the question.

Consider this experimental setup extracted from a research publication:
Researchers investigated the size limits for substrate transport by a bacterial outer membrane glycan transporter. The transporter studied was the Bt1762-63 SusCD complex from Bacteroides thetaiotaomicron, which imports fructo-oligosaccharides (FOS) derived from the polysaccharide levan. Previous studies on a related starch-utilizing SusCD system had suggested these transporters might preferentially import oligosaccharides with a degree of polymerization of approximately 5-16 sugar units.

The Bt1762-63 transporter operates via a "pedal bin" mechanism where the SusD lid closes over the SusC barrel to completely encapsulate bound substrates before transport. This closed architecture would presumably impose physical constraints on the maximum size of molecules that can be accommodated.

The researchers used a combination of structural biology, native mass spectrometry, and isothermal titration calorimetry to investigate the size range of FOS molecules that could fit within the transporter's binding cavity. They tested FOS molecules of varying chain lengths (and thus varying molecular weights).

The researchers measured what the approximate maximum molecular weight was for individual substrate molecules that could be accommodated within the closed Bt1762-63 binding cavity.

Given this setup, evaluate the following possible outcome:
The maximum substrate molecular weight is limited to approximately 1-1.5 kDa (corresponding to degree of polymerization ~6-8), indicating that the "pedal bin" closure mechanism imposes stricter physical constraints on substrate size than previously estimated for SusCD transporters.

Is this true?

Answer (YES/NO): NO